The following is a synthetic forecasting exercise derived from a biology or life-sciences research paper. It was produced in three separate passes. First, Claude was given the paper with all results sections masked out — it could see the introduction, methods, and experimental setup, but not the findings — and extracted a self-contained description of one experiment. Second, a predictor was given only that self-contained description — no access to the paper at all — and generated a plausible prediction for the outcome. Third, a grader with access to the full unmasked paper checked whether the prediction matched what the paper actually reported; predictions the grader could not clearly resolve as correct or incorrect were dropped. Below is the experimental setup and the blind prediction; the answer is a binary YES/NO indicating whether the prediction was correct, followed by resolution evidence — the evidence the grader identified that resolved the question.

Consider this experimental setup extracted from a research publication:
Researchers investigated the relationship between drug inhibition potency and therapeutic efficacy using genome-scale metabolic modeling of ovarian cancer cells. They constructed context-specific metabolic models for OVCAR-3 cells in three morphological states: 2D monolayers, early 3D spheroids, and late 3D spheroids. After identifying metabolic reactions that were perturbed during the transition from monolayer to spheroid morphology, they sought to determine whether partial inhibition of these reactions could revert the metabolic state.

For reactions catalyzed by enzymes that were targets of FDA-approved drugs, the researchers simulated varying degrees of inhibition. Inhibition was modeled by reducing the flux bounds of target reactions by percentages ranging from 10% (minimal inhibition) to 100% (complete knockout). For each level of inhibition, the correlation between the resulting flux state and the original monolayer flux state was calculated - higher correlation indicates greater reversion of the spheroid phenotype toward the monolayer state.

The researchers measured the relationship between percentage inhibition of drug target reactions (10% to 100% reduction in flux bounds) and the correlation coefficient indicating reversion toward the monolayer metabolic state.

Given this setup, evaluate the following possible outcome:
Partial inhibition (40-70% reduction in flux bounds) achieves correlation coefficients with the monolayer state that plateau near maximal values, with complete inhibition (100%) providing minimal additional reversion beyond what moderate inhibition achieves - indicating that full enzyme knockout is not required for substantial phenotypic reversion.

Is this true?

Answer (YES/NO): YES